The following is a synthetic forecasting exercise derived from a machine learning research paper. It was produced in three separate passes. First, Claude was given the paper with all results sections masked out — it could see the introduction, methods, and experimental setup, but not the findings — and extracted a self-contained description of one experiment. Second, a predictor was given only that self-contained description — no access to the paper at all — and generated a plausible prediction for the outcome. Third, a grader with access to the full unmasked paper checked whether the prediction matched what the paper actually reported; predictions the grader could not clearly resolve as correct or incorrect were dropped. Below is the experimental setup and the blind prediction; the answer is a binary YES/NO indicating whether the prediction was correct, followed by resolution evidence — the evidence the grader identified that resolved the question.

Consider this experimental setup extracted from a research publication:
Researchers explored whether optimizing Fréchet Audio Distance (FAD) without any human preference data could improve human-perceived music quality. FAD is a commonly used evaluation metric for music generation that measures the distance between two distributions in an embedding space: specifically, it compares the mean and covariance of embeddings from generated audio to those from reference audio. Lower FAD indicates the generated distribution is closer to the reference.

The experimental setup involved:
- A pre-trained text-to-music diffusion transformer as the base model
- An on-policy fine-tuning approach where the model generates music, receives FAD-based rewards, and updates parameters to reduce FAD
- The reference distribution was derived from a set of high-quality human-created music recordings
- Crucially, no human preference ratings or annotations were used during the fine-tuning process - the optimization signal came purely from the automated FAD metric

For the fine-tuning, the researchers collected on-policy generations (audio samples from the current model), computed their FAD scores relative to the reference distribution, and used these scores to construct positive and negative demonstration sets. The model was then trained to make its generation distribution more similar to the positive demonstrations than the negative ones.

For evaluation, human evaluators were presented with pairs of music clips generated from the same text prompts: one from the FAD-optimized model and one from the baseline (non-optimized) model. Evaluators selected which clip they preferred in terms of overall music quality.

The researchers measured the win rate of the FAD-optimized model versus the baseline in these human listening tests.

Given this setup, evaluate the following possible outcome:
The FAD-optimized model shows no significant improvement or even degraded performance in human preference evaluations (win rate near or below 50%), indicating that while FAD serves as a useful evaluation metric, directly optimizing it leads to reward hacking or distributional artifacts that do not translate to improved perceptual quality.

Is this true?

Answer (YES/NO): NO